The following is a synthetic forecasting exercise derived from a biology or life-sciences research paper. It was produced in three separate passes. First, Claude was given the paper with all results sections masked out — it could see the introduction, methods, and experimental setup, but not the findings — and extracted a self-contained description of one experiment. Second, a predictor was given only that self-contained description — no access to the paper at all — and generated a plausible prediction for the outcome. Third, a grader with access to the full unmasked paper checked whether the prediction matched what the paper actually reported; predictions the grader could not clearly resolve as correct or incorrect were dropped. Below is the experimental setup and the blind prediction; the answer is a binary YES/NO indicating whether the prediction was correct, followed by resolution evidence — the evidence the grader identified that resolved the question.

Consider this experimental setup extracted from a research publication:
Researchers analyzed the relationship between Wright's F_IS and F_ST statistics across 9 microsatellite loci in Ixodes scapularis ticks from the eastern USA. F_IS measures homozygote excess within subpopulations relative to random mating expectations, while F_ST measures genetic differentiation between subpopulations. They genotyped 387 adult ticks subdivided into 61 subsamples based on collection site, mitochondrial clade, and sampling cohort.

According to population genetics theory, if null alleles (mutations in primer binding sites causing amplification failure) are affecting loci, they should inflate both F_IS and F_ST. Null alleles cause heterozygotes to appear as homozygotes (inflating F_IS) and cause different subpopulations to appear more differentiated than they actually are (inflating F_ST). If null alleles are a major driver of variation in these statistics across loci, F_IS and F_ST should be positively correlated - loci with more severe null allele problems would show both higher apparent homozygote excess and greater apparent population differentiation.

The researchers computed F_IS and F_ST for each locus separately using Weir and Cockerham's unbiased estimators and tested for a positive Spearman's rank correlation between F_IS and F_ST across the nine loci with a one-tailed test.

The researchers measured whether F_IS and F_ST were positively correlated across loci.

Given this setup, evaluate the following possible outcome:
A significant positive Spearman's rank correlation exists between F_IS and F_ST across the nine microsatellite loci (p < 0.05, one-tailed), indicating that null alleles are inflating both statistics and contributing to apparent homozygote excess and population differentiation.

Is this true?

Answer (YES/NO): NO